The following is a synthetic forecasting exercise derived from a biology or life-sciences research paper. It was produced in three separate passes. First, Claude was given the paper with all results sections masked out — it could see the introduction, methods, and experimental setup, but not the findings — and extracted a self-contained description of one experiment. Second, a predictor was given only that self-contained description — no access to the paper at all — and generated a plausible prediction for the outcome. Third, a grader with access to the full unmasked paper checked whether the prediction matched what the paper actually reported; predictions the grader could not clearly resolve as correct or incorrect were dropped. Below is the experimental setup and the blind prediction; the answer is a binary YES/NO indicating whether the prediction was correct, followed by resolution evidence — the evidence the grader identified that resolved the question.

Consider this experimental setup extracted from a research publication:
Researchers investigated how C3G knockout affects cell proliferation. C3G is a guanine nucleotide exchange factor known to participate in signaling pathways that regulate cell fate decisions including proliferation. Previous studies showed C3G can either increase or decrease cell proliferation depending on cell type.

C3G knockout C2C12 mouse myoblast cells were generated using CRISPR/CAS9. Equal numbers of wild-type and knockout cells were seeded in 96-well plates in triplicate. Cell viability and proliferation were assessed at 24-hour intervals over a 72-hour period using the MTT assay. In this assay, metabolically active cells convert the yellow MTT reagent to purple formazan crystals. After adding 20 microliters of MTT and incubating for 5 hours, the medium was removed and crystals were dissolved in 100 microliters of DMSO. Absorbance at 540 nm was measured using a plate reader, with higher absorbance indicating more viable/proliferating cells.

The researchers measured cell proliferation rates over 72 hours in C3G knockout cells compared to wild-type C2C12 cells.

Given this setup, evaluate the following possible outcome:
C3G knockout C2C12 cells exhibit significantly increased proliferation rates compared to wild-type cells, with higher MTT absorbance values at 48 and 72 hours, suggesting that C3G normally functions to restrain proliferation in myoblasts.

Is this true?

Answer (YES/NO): NO